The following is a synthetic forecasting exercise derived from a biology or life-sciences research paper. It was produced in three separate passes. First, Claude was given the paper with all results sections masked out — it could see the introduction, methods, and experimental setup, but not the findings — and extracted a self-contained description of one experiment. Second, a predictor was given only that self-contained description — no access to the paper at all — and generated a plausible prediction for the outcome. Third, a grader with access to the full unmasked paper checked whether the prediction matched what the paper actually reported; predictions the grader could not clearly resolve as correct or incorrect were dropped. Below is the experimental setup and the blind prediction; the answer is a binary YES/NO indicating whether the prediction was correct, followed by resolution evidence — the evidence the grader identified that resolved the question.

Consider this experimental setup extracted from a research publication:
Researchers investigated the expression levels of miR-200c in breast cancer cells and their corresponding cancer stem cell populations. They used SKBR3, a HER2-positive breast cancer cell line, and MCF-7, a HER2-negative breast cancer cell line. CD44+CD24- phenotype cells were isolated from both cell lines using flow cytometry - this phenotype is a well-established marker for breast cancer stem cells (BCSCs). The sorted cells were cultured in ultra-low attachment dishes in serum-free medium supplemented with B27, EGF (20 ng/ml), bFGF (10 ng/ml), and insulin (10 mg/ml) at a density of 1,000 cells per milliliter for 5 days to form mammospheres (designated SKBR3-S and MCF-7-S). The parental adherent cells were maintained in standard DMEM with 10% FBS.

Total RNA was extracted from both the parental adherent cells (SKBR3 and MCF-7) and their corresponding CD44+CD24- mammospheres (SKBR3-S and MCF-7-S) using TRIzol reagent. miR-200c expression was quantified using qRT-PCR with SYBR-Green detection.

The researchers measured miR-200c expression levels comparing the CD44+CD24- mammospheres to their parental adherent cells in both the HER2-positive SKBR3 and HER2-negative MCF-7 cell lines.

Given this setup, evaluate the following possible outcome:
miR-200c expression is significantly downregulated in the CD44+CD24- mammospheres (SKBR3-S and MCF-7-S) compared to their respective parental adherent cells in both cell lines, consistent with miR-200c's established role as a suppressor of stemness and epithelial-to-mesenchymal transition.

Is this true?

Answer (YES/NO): YES